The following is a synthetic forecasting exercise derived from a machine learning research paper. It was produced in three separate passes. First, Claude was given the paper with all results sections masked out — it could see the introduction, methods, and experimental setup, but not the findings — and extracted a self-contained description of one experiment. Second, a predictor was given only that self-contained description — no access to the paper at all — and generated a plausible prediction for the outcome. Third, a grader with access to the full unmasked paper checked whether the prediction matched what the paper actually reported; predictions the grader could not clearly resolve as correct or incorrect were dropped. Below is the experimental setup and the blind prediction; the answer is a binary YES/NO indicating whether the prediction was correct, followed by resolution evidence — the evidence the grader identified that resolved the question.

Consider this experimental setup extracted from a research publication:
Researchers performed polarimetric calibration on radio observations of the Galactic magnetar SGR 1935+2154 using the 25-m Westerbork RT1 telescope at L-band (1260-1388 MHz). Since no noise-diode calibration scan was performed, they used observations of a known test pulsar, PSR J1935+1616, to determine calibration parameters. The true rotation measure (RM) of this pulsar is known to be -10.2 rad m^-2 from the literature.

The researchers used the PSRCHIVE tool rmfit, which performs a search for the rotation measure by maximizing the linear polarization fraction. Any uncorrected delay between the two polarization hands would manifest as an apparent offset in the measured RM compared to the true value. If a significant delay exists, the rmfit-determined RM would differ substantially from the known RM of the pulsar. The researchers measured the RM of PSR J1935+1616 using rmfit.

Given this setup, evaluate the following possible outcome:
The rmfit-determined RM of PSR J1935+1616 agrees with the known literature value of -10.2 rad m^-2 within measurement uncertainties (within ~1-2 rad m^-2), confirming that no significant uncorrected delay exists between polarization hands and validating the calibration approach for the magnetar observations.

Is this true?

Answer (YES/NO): NO